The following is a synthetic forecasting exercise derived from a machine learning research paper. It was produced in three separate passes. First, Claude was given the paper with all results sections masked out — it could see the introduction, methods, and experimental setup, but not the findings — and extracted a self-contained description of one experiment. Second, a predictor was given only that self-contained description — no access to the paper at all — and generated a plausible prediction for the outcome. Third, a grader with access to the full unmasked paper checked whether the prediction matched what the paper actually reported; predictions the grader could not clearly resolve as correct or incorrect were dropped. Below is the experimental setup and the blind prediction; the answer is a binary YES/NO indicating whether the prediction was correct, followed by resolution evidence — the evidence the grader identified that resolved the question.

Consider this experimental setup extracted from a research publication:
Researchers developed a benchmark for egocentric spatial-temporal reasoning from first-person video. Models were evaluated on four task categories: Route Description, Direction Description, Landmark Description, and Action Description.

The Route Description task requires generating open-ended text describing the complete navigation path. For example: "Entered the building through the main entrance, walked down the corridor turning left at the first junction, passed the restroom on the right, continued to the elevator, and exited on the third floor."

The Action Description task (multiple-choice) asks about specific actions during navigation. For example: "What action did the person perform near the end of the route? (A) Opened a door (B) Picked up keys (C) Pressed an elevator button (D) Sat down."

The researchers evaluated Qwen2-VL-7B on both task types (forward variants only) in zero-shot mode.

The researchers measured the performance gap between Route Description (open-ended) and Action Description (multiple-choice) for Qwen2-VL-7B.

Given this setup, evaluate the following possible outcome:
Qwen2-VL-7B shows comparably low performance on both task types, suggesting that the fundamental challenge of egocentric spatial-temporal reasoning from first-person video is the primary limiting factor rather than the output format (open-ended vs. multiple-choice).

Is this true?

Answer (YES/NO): NO